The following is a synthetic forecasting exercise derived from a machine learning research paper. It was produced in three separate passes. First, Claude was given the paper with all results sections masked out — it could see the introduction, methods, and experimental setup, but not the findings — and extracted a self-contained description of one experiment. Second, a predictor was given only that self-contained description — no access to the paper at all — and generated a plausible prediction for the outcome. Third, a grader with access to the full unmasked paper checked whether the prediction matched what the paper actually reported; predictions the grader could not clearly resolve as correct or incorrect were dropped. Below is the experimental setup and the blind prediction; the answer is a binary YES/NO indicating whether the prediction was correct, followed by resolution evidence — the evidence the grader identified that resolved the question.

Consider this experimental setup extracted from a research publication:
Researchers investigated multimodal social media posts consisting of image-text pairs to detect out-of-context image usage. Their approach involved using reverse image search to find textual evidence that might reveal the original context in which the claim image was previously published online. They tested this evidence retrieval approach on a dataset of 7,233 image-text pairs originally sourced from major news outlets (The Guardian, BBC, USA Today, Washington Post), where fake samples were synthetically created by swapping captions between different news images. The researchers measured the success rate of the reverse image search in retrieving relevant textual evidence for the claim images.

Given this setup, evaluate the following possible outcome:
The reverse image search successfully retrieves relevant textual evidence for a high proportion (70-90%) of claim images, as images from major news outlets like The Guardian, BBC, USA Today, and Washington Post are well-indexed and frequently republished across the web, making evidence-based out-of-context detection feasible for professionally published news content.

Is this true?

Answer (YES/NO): YES